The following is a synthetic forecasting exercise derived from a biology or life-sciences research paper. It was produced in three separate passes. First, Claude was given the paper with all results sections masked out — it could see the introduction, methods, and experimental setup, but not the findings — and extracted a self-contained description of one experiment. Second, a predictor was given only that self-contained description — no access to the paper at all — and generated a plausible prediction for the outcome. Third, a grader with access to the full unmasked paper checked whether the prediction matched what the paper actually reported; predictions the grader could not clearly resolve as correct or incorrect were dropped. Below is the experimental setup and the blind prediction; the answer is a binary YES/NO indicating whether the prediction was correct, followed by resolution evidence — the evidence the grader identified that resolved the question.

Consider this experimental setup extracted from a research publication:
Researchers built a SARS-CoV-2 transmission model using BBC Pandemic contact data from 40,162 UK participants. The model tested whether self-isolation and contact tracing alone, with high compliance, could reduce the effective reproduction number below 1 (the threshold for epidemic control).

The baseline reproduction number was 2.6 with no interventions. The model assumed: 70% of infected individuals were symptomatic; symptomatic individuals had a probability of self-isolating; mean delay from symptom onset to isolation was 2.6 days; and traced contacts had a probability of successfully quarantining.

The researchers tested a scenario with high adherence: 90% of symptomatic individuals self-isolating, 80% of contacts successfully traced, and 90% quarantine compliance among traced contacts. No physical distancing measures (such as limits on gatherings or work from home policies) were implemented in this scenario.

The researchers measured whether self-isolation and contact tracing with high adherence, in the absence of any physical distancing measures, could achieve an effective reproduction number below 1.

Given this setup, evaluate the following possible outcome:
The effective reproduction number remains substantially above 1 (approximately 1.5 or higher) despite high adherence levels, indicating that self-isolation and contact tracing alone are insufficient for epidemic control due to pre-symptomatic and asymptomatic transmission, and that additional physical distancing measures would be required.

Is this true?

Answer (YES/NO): NO